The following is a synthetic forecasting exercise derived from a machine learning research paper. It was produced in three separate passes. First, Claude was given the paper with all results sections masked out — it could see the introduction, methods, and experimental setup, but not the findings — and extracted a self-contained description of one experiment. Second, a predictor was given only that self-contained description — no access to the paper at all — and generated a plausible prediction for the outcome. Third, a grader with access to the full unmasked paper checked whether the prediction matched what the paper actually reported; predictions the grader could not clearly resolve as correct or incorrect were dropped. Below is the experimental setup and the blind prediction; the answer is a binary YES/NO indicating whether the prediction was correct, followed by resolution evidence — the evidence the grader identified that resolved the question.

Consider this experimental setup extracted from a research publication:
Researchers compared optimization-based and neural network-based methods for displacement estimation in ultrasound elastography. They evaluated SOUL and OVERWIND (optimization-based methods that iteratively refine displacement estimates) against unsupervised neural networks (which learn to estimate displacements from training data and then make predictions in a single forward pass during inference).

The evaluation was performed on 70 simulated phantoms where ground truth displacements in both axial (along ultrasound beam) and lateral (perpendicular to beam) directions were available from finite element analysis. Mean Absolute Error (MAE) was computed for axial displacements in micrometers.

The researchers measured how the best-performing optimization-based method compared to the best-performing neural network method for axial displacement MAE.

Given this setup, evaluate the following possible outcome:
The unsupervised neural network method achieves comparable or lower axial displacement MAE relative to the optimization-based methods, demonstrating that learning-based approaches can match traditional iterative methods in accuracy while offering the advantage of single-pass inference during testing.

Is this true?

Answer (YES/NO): NO